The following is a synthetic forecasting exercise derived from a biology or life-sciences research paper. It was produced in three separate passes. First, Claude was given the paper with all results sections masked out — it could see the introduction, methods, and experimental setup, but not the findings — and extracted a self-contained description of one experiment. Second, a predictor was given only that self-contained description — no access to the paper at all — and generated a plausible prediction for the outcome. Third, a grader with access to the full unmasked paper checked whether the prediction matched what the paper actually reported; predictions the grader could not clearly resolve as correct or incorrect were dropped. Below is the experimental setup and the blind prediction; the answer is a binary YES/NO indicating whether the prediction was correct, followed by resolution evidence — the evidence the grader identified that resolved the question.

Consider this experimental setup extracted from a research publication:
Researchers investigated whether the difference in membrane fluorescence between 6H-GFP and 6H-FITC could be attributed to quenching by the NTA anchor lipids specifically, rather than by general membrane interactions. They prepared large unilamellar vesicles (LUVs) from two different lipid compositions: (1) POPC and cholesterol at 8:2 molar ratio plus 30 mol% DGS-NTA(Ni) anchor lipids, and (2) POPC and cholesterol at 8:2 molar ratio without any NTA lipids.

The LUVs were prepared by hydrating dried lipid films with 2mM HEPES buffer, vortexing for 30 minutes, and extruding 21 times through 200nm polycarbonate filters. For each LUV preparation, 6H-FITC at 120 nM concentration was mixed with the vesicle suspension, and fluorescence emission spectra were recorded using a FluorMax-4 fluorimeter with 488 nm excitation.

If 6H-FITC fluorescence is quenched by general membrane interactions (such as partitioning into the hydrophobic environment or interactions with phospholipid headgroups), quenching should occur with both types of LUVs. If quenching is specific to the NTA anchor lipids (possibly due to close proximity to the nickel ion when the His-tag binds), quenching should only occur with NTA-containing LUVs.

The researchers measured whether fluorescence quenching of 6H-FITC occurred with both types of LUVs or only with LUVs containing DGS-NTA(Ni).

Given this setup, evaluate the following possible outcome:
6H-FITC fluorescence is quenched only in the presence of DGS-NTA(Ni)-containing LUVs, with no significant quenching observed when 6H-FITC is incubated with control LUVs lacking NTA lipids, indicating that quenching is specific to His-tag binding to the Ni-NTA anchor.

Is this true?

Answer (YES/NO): YES